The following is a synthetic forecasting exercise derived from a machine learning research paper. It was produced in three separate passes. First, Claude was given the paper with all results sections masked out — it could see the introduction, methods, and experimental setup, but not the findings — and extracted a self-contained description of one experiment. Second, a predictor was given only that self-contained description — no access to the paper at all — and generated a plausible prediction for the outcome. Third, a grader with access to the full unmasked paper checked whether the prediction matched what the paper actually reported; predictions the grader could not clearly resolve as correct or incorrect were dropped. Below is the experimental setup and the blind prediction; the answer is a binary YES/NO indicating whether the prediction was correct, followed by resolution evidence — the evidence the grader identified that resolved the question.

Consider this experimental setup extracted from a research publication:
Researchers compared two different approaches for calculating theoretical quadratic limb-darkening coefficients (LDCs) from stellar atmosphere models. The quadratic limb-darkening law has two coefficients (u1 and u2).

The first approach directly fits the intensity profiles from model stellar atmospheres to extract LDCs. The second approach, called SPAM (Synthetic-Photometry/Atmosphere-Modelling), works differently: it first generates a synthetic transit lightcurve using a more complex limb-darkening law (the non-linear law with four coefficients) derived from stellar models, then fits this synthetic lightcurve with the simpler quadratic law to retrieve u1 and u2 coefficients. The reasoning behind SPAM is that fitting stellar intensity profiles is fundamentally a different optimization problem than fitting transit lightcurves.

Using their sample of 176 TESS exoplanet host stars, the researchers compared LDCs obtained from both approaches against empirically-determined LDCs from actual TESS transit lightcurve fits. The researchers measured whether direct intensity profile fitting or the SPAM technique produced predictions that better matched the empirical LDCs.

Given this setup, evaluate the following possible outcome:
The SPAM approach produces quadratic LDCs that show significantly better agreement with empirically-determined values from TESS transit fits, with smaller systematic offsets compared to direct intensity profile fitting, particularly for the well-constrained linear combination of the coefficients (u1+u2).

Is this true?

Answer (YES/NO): NO